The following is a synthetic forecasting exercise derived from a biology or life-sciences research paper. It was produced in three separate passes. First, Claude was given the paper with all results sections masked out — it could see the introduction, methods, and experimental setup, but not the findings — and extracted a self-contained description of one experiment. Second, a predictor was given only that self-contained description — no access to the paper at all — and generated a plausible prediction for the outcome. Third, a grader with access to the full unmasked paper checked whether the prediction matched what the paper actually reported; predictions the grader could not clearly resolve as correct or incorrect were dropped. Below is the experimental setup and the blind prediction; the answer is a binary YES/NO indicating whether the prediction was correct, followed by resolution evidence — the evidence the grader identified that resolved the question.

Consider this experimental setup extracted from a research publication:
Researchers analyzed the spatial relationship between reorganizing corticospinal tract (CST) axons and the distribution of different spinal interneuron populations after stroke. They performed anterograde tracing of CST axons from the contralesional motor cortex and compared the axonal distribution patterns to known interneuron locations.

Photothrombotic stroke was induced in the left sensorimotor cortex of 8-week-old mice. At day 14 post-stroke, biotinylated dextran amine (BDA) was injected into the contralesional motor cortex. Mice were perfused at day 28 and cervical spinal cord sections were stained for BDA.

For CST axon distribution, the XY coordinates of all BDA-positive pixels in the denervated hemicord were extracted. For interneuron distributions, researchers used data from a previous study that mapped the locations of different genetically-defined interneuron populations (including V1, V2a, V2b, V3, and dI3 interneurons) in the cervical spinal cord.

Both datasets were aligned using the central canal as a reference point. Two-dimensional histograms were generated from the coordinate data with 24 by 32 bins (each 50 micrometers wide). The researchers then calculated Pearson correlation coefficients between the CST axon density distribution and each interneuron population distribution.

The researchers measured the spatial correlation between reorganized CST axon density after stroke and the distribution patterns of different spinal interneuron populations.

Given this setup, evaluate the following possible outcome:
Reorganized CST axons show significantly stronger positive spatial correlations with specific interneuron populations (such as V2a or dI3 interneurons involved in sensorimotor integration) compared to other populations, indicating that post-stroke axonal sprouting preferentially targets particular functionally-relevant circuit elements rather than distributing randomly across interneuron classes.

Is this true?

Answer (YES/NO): YES